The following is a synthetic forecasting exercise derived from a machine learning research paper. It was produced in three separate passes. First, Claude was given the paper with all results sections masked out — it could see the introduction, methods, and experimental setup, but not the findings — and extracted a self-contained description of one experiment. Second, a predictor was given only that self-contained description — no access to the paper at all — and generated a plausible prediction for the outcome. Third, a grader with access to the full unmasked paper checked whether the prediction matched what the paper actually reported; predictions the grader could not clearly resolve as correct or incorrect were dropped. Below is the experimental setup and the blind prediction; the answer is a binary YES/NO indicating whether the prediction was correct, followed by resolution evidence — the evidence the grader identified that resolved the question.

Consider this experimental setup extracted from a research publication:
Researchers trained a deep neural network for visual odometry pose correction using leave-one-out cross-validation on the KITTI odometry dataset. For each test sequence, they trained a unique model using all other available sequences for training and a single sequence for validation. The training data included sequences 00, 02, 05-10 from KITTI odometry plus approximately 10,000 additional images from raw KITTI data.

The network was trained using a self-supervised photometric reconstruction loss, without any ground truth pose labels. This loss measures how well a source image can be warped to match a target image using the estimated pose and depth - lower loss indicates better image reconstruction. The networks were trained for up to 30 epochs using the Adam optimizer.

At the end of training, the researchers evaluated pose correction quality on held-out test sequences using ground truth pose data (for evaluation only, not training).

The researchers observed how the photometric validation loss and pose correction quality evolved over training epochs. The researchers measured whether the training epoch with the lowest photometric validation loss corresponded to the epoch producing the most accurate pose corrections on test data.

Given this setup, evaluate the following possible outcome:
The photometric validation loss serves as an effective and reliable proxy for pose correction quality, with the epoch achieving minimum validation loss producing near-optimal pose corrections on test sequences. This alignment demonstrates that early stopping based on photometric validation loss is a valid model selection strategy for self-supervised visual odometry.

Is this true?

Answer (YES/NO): NO